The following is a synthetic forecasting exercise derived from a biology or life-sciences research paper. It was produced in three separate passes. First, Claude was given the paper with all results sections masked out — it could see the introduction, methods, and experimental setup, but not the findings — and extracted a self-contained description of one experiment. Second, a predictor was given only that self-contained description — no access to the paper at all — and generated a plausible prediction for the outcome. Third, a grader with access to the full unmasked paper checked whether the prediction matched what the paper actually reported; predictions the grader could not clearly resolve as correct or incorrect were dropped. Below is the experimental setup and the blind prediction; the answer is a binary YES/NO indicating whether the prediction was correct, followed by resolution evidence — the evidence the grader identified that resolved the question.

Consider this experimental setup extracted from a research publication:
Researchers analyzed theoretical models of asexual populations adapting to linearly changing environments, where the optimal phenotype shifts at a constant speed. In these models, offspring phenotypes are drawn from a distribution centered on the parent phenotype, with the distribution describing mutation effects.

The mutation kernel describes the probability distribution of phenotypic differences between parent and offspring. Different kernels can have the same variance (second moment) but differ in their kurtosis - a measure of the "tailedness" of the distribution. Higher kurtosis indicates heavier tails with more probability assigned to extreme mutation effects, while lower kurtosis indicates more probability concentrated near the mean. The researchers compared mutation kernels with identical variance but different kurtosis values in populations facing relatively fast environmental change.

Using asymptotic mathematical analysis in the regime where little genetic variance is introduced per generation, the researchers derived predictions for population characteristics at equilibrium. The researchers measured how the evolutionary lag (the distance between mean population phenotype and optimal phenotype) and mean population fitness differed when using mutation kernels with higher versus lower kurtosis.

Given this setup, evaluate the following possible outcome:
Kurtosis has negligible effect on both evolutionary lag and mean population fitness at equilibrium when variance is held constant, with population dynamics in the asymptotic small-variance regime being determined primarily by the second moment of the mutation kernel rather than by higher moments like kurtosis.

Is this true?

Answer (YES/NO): NO